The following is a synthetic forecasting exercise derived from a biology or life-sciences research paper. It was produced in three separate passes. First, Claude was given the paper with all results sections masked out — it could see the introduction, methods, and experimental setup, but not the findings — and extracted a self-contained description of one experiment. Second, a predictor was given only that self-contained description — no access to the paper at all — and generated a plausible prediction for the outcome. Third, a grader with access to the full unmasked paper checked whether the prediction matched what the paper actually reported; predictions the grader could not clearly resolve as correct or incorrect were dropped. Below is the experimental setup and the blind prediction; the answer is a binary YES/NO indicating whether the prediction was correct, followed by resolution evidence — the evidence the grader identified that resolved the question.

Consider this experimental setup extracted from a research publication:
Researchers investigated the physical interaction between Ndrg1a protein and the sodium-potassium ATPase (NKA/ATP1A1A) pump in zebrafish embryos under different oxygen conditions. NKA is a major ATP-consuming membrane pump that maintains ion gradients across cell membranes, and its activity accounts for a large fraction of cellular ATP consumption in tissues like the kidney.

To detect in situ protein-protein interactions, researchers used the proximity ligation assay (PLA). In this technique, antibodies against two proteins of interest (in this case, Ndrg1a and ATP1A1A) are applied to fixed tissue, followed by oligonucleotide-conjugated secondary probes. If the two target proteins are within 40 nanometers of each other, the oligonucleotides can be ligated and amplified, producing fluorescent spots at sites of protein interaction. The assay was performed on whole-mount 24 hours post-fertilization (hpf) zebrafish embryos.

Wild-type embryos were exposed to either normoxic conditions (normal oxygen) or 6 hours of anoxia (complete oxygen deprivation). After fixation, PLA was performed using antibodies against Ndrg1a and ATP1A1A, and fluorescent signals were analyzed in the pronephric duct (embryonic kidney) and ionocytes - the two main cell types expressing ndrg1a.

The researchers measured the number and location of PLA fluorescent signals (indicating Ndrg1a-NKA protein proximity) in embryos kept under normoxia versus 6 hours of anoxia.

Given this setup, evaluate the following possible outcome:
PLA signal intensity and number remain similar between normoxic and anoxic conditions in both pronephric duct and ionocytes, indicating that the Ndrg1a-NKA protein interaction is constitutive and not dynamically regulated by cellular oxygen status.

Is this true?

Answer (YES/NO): NO